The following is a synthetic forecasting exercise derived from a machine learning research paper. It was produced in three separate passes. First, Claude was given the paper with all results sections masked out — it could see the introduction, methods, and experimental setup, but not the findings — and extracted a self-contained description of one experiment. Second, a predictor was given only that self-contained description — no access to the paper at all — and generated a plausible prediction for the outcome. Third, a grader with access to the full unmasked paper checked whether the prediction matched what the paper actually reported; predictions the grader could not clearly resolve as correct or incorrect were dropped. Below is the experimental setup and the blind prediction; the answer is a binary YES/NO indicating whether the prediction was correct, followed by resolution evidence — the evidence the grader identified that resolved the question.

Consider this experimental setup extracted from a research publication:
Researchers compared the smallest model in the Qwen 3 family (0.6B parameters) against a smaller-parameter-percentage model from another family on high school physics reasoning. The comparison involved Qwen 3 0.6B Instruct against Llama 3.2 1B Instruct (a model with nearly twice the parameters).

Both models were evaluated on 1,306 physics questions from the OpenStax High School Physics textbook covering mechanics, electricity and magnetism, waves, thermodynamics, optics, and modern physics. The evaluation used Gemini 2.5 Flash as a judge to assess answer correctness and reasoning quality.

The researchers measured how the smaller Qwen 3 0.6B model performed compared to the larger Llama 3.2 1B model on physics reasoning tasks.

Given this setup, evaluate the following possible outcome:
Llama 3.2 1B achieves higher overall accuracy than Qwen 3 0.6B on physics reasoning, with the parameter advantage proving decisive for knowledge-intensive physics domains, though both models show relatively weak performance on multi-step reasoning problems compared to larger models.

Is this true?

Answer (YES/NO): NO